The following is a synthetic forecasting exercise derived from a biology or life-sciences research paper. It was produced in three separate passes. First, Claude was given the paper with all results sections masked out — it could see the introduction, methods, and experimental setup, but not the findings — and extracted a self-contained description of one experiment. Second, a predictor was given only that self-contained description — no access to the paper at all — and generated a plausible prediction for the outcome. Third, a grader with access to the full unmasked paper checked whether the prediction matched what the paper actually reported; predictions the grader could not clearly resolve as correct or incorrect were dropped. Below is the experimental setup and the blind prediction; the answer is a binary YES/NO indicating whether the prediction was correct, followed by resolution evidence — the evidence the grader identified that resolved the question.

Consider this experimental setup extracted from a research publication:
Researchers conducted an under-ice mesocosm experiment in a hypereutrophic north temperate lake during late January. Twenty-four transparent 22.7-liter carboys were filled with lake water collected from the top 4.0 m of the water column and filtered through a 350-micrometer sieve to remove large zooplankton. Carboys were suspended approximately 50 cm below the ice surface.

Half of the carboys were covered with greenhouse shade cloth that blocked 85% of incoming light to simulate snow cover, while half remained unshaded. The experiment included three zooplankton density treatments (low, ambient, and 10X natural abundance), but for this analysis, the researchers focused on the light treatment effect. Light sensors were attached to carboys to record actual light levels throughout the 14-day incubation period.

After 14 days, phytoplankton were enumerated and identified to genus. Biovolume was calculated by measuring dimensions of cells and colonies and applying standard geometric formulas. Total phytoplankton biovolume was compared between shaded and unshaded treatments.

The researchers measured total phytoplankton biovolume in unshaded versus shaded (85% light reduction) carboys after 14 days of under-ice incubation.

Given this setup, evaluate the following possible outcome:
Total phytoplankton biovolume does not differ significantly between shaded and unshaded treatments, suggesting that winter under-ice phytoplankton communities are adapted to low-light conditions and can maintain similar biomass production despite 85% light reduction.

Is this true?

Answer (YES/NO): NO